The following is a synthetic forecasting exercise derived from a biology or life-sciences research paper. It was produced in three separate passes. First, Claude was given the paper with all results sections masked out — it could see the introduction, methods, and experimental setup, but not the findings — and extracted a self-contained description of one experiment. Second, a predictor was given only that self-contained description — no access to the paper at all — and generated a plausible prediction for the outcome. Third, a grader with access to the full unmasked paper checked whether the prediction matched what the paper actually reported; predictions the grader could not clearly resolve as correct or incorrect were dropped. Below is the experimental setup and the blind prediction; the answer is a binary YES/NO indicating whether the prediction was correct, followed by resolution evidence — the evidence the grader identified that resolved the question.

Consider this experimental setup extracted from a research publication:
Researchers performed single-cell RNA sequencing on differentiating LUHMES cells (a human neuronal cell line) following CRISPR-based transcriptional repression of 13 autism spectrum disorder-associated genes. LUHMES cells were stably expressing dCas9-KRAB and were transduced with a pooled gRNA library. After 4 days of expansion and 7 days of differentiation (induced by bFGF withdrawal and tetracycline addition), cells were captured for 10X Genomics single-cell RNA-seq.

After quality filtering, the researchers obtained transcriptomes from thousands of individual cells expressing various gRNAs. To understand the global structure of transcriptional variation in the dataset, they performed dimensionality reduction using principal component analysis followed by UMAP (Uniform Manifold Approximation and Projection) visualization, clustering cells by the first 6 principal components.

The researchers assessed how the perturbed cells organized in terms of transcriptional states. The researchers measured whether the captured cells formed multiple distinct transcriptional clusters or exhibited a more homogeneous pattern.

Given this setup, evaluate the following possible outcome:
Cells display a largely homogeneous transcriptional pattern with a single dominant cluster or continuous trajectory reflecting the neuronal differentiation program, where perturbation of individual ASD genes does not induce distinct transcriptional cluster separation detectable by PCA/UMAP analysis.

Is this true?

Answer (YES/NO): YES